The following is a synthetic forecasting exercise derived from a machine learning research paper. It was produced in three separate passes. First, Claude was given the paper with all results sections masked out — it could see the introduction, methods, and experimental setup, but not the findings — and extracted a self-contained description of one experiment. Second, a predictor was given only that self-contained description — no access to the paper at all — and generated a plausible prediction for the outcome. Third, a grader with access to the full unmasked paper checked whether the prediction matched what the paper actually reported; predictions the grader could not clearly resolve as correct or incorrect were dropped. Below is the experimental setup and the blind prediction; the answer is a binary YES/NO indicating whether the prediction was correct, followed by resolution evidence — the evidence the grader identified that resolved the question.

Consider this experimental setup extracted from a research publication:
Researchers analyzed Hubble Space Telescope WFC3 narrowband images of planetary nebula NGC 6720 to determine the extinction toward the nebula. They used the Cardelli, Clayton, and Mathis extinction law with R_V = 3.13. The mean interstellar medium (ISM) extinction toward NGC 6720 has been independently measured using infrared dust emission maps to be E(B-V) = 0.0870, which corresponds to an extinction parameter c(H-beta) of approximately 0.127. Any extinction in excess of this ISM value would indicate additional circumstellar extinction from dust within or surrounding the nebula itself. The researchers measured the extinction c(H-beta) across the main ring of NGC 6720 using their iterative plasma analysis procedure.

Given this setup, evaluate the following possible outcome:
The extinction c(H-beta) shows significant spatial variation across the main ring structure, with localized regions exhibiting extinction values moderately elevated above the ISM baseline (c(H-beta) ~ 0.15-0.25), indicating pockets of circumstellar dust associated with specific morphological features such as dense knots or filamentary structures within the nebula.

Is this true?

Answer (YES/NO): NO